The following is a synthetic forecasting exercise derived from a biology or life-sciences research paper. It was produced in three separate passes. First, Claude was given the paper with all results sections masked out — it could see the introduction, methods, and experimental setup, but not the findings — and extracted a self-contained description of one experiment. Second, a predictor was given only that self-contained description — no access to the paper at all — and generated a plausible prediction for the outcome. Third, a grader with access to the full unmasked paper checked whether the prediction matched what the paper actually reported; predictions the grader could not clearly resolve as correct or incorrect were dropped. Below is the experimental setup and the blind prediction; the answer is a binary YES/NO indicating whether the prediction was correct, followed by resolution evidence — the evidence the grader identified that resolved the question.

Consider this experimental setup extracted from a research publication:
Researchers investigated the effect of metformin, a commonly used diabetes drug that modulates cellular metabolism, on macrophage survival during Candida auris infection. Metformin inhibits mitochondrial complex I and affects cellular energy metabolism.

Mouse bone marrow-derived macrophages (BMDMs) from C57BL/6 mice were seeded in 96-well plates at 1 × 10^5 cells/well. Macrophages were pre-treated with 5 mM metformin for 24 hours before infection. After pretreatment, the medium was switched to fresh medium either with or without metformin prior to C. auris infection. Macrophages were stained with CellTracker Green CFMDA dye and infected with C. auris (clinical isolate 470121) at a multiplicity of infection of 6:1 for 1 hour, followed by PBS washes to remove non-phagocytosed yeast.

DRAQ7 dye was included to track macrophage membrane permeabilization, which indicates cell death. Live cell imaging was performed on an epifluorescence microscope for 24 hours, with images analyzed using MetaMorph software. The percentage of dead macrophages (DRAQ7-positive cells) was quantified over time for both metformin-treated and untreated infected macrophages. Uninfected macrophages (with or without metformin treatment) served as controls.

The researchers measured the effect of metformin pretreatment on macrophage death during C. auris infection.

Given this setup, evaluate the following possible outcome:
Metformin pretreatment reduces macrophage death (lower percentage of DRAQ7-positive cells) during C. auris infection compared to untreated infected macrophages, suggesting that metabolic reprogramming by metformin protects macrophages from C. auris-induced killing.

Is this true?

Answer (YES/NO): NO